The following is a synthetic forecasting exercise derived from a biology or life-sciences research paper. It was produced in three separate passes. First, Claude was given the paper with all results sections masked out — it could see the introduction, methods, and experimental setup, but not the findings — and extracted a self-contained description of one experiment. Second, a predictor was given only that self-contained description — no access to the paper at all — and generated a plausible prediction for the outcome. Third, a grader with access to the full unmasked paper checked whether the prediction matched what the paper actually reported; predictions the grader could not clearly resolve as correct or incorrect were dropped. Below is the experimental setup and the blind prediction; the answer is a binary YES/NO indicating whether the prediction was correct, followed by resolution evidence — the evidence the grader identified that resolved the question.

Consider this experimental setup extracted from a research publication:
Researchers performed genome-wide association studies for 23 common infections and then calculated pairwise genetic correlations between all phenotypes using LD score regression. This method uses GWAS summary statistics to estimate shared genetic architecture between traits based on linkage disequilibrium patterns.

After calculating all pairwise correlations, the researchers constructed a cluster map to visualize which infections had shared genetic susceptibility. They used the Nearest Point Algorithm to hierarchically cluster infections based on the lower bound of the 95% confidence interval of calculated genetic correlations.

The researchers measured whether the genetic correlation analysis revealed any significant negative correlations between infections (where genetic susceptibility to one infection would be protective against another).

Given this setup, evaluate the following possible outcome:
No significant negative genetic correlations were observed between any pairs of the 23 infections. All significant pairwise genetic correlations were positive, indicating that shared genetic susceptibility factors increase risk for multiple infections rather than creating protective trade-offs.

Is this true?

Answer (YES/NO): YES